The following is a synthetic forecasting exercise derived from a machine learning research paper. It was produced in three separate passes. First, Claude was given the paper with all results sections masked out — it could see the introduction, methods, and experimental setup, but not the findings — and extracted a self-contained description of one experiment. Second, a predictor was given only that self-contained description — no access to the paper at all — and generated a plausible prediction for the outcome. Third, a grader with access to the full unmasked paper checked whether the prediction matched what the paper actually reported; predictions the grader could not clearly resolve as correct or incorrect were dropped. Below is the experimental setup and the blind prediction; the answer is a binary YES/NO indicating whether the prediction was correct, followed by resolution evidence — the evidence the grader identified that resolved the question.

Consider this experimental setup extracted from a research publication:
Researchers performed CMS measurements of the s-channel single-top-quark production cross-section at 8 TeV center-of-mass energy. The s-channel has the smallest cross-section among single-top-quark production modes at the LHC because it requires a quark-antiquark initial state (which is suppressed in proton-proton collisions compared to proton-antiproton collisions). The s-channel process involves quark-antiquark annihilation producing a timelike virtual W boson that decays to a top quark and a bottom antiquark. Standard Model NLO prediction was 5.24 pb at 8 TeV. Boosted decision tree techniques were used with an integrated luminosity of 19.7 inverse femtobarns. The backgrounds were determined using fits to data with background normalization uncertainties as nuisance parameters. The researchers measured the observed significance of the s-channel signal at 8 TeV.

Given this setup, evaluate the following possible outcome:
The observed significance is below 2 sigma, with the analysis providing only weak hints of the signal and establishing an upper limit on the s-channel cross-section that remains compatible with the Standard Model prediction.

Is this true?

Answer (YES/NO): NO